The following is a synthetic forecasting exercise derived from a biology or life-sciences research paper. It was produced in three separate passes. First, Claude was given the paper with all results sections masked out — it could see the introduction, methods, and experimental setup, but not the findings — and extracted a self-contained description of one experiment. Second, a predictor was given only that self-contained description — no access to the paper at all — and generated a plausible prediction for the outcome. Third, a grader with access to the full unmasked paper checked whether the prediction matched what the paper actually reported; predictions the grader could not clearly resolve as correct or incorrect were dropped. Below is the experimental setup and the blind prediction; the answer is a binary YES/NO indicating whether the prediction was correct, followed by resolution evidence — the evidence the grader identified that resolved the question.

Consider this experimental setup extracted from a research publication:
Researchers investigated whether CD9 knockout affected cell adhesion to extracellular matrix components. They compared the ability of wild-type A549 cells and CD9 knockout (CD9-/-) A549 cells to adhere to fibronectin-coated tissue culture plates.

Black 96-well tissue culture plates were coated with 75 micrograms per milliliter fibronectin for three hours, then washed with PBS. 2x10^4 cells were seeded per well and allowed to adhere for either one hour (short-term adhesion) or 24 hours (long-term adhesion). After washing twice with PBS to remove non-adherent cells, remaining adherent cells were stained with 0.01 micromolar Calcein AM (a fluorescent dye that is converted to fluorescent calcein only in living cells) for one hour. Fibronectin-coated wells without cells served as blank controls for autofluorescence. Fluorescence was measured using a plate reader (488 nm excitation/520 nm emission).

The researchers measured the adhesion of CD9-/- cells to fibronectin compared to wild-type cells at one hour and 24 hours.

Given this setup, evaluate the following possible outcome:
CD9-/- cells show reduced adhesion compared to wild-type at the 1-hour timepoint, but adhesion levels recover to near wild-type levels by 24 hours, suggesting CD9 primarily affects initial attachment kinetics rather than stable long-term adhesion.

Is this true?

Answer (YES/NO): YES